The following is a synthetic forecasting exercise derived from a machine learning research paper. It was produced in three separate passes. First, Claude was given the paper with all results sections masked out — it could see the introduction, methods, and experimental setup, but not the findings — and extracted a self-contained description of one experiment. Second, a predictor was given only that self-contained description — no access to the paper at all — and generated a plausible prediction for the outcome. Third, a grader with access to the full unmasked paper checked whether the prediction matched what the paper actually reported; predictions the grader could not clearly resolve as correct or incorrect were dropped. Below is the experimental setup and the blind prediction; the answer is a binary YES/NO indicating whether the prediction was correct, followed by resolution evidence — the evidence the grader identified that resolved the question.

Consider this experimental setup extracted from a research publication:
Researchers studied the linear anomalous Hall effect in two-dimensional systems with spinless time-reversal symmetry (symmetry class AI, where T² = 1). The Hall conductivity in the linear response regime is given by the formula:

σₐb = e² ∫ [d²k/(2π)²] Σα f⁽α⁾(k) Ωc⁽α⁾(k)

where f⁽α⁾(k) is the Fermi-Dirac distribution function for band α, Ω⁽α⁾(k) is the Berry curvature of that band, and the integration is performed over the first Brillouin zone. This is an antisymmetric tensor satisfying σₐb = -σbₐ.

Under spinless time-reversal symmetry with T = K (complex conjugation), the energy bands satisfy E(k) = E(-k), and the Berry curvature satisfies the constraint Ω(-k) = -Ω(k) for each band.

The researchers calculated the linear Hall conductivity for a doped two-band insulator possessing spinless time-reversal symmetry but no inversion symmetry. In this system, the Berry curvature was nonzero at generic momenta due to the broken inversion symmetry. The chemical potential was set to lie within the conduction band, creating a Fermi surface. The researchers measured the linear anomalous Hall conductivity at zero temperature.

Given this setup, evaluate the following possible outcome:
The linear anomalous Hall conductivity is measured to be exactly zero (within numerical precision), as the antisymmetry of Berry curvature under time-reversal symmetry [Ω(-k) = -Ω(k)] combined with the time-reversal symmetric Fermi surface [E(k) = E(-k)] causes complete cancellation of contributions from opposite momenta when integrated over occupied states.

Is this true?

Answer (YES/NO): YES